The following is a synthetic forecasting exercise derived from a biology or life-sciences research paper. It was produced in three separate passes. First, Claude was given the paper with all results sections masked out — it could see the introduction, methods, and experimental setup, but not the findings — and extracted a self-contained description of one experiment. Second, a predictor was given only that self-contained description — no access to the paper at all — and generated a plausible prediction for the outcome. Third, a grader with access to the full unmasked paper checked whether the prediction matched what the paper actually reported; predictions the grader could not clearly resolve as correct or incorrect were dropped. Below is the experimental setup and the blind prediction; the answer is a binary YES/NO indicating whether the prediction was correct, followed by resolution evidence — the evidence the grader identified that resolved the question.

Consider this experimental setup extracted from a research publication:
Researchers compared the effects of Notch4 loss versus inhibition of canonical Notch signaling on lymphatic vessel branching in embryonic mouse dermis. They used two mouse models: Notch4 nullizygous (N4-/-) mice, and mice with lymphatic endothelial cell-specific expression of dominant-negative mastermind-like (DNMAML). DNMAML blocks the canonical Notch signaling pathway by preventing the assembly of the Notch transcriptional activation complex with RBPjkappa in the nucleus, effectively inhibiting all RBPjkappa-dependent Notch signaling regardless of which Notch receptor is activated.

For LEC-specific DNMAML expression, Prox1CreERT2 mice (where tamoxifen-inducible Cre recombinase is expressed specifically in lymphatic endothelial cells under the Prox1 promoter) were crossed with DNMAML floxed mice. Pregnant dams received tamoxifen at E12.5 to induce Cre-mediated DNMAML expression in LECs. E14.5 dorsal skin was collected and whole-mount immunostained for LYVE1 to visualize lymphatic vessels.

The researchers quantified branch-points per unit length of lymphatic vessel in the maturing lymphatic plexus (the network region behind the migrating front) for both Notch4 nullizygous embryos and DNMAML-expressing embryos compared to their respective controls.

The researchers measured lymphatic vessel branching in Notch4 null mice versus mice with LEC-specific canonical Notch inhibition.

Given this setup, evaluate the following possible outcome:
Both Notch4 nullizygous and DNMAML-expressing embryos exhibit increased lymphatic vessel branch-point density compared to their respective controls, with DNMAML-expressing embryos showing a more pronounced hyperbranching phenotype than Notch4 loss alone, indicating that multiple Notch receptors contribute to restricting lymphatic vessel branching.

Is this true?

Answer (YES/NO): NO